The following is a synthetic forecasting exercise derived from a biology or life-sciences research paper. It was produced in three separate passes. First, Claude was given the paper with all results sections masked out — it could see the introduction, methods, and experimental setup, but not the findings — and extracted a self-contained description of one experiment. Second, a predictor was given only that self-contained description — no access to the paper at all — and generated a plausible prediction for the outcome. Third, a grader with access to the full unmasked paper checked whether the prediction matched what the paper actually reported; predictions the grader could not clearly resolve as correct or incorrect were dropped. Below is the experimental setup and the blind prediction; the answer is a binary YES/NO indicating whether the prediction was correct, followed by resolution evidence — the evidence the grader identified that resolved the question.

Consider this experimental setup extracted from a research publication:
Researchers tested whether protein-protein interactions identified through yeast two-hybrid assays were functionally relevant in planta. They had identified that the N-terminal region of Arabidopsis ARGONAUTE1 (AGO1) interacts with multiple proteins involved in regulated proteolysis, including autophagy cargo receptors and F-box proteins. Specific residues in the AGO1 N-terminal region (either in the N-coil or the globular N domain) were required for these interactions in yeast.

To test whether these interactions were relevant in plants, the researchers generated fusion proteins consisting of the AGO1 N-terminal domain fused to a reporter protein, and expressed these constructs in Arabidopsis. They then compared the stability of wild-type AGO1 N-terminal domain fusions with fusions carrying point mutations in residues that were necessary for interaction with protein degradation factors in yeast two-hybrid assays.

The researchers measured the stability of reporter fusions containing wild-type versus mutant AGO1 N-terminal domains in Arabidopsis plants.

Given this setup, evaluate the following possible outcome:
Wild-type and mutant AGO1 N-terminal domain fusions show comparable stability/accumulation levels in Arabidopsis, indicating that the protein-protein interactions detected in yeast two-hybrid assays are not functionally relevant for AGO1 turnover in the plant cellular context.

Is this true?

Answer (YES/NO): NO